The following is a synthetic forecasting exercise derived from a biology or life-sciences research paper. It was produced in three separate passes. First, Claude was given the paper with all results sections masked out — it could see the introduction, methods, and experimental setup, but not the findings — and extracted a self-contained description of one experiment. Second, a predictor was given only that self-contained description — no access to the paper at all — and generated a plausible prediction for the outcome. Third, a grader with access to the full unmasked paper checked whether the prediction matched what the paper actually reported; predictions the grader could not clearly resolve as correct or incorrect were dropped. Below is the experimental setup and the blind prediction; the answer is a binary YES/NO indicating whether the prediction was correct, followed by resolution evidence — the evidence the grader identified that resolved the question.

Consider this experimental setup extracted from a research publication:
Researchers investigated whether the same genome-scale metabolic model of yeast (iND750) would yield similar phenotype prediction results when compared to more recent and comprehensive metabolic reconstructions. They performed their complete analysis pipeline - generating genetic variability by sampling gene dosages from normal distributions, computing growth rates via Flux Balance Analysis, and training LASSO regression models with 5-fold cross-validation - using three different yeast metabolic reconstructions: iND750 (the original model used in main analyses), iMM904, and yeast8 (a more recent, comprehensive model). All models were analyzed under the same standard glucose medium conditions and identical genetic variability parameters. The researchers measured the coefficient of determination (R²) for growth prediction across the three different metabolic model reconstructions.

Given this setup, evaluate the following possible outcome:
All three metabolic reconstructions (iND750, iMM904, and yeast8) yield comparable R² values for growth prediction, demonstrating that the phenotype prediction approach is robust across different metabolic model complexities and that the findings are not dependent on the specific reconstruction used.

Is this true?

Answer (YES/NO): NO